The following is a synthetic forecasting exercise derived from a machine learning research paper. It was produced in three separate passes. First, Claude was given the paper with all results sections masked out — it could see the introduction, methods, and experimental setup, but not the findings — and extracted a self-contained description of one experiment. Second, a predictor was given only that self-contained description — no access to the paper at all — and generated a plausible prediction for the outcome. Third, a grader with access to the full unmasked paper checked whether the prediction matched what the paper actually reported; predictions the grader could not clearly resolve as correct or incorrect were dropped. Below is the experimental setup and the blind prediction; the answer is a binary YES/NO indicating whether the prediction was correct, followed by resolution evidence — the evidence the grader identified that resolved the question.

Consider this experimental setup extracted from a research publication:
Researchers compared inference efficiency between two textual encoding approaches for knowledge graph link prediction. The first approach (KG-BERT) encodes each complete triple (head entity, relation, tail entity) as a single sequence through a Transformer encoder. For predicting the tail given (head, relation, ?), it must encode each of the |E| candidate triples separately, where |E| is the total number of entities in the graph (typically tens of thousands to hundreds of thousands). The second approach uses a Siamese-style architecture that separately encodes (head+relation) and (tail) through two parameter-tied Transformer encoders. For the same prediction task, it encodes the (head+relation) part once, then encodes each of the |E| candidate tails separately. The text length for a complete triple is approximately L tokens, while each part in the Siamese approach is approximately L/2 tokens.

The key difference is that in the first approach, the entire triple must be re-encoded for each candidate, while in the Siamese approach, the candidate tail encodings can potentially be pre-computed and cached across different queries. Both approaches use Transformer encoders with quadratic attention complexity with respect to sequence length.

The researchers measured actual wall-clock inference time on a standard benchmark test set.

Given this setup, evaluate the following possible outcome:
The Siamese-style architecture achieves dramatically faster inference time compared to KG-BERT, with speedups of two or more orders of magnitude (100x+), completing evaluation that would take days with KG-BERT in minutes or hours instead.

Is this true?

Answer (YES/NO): NO